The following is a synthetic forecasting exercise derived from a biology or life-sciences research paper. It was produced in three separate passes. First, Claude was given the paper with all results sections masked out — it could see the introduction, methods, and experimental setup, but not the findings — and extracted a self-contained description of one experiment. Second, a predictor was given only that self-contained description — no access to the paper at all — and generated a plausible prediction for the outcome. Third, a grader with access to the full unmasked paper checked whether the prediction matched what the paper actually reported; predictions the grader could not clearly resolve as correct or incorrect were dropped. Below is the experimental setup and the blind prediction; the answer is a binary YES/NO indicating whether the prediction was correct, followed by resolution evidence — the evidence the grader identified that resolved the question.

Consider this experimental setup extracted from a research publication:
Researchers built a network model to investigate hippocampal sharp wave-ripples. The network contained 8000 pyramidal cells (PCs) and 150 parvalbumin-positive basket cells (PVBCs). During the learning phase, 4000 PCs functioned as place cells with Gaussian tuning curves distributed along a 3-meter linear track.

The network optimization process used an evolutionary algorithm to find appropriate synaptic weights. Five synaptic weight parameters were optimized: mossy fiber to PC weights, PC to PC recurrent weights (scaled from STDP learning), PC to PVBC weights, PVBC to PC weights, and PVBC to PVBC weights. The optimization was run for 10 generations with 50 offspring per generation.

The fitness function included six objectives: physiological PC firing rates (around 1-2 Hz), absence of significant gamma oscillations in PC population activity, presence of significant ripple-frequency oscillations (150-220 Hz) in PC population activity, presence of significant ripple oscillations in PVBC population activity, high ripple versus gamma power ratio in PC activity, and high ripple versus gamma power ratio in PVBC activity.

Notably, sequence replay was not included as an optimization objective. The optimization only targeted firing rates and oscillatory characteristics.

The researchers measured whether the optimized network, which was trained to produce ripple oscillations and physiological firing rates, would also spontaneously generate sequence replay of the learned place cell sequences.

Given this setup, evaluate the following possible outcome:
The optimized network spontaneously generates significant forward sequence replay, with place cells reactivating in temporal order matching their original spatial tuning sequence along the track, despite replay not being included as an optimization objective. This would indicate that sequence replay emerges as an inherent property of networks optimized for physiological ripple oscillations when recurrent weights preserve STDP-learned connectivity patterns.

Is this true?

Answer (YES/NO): NO